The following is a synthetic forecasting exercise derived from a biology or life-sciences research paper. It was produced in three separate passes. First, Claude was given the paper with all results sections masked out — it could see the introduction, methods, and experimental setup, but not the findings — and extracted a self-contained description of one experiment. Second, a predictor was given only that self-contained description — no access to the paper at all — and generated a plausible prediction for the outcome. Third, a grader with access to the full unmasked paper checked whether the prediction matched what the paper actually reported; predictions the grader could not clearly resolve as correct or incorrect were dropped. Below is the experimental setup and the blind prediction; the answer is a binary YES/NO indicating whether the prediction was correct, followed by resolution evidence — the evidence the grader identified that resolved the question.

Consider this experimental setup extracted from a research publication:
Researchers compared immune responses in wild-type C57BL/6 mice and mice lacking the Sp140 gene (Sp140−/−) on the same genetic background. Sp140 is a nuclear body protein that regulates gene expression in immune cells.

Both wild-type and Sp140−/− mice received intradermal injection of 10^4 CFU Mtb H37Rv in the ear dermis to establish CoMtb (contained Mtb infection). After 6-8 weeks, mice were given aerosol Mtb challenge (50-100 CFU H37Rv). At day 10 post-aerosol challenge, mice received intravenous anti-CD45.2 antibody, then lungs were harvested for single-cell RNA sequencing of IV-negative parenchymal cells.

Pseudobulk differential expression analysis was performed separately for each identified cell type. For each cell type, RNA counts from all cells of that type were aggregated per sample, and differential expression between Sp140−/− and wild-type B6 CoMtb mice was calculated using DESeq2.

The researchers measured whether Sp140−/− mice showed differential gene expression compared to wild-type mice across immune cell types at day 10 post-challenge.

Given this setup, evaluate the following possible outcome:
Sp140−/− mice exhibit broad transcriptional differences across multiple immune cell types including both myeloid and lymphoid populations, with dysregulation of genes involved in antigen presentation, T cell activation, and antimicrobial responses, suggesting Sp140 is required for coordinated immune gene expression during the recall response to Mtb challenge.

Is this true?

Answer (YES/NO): NO